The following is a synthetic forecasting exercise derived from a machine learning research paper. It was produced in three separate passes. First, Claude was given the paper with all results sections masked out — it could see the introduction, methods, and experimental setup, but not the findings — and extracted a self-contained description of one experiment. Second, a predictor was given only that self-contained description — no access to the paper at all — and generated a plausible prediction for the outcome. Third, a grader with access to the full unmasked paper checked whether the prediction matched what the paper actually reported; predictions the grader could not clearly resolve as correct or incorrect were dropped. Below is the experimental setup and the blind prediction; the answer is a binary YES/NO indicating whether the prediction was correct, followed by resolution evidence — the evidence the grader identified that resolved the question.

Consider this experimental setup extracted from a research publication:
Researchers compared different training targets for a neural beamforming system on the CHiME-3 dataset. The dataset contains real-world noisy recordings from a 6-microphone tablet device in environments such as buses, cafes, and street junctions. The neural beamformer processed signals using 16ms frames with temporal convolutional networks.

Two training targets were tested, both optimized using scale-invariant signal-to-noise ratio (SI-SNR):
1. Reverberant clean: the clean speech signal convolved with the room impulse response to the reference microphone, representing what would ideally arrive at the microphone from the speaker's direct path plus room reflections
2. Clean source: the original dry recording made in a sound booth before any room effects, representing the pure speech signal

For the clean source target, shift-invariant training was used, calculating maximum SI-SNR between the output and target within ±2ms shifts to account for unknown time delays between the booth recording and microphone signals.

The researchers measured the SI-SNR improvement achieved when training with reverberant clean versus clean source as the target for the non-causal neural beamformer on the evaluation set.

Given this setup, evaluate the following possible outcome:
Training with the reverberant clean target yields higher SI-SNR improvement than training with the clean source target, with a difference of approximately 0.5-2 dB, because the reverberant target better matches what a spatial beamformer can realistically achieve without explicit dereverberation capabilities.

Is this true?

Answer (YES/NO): YES